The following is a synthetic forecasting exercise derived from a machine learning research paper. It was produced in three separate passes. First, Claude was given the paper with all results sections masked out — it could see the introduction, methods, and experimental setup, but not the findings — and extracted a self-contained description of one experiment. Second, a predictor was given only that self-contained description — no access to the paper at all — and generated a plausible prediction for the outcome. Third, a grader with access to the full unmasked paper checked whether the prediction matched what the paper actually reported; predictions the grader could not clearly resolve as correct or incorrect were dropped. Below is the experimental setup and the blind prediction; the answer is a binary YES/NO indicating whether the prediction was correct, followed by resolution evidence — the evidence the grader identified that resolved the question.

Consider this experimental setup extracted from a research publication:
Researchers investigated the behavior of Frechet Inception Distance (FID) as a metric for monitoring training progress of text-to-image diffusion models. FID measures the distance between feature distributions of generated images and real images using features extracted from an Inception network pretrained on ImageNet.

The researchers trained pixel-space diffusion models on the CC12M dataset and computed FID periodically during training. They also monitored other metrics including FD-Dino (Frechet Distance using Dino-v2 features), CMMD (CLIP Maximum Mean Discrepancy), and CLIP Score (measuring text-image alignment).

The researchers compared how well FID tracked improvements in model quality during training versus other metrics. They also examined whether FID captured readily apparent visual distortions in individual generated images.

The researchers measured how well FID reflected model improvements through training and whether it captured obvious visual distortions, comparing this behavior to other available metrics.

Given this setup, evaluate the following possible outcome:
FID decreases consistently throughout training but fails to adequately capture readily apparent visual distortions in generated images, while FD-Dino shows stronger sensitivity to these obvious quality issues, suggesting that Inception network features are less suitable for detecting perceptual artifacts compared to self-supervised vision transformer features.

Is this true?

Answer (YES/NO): NO